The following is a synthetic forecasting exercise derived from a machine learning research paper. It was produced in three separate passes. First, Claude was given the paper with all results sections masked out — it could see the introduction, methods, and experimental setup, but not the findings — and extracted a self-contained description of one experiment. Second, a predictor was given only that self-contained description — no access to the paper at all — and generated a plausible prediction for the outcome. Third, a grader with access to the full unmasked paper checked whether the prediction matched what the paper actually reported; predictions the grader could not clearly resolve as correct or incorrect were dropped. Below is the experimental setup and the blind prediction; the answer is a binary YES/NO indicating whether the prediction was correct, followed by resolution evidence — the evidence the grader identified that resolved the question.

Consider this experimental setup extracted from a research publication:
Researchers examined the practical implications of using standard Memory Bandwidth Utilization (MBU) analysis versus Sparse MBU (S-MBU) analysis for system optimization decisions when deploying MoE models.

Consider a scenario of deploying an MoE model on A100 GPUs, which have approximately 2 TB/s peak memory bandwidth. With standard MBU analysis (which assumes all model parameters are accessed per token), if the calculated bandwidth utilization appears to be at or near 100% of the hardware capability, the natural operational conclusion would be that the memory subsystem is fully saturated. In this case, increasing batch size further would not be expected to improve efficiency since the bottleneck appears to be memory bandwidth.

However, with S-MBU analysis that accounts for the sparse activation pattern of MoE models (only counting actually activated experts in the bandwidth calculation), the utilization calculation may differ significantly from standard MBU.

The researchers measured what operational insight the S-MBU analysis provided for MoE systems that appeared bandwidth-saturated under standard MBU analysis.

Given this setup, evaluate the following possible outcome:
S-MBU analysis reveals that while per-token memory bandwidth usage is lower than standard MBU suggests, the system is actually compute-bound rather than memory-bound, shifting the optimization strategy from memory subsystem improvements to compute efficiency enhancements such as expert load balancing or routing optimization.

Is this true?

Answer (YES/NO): NO